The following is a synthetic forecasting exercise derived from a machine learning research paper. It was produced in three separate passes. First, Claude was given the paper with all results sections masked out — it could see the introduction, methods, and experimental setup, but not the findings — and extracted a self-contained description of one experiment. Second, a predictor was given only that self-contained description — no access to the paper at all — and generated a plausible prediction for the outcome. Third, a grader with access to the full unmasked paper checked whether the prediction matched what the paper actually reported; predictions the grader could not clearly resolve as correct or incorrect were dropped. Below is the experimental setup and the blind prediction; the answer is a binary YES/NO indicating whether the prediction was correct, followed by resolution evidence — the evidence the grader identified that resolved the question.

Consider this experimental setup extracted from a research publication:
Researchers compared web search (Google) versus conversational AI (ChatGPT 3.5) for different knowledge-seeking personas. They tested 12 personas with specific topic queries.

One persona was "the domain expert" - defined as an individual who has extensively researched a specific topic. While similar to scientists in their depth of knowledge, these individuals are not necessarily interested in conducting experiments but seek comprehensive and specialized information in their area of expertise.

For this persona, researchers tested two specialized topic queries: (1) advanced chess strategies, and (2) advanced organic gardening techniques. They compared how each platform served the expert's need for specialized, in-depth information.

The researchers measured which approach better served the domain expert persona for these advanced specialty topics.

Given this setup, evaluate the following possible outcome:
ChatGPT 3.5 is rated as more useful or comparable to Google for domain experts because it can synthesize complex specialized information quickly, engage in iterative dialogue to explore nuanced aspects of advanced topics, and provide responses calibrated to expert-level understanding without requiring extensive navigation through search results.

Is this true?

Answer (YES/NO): NO